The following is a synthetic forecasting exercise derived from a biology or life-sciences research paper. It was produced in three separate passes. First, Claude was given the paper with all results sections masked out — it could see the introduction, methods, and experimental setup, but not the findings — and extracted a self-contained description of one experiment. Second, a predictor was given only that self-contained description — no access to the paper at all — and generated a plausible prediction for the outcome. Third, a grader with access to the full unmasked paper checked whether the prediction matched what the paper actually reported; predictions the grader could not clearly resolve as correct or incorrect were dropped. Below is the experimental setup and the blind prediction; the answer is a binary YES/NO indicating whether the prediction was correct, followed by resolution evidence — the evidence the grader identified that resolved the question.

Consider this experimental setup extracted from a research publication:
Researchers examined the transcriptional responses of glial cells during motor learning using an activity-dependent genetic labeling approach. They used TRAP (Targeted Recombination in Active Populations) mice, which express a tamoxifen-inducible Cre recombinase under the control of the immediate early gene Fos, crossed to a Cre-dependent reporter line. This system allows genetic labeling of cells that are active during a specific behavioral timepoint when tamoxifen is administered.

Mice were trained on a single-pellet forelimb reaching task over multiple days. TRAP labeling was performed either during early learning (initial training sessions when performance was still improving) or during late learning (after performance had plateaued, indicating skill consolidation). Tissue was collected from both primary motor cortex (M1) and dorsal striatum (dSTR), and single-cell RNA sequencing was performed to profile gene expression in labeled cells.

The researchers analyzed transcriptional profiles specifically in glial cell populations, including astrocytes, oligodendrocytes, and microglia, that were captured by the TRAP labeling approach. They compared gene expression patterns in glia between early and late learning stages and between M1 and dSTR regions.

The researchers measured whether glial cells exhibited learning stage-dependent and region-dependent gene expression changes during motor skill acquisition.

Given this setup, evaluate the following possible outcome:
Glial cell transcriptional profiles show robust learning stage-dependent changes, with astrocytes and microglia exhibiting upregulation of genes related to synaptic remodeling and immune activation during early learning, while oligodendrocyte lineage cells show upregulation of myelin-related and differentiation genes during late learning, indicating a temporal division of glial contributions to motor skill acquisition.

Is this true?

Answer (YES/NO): NO